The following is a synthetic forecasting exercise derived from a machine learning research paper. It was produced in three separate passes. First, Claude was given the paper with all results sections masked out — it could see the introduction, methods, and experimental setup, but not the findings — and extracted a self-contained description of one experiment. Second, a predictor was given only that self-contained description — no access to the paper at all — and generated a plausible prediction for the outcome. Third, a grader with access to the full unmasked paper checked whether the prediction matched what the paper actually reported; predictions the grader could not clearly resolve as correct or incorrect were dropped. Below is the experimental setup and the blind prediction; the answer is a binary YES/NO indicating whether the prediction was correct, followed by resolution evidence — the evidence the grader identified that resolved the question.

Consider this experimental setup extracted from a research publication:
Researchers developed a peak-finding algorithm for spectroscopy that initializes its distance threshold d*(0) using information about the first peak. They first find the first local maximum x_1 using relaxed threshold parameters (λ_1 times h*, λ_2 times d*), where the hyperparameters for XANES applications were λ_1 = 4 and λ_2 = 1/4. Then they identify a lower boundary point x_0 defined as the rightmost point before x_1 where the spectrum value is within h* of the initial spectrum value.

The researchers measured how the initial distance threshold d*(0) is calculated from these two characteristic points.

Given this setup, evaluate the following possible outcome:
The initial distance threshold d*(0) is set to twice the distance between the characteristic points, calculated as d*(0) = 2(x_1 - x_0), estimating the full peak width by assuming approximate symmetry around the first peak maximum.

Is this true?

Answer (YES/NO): NO